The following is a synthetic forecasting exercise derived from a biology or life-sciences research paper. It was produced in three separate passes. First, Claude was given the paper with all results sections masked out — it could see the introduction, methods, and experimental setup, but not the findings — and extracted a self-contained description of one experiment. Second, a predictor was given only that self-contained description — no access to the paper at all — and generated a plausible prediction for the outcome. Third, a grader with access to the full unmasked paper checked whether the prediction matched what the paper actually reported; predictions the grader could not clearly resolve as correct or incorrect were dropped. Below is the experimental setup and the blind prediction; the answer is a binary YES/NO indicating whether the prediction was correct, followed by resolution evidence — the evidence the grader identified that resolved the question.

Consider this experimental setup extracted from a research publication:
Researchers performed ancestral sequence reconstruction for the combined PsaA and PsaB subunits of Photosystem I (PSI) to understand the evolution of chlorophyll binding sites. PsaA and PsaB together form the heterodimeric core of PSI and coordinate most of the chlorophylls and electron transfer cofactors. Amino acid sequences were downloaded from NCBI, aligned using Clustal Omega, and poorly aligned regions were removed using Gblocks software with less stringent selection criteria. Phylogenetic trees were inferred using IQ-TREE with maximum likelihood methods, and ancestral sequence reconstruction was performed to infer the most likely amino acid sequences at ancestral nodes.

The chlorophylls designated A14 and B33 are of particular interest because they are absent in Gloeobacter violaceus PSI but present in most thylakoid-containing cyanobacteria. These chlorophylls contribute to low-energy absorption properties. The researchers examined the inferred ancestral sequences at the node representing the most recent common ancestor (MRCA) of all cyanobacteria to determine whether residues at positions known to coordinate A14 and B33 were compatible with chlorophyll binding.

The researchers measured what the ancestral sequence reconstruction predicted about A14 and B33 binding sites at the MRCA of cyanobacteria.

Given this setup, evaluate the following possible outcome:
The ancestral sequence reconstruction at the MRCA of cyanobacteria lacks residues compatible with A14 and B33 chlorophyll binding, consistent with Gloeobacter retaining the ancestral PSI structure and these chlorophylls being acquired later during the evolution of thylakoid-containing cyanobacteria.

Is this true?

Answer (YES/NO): NO